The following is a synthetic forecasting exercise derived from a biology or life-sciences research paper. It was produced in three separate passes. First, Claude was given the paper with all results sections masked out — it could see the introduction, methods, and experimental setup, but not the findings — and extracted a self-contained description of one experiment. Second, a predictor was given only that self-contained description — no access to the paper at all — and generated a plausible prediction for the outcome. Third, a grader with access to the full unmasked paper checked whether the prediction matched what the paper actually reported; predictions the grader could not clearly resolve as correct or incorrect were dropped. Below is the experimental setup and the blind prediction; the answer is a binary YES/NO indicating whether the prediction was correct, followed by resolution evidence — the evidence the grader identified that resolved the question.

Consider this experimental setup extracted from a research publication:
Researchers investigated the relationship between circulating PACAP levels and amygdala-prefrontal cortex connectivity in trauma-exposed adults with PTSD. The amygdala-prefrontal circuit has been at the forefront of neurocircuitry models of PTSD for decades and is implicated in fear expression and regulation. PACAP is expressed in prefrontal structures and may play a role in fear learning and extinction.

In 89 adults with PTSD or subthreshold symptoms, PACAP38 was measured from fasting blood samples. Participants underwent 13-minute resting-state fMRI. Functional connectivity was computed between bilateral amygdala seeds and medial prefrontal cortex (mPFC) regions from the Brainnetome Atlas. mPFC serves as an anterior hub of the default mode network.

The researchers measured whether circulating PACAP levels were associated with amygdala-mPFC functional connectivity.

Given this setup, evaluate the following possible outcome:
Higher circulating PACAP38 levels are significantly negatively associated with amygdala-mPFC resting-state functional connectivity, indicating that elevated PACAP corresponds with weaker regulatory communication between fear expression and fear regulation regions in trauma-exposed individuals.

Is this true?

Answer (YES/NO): NO